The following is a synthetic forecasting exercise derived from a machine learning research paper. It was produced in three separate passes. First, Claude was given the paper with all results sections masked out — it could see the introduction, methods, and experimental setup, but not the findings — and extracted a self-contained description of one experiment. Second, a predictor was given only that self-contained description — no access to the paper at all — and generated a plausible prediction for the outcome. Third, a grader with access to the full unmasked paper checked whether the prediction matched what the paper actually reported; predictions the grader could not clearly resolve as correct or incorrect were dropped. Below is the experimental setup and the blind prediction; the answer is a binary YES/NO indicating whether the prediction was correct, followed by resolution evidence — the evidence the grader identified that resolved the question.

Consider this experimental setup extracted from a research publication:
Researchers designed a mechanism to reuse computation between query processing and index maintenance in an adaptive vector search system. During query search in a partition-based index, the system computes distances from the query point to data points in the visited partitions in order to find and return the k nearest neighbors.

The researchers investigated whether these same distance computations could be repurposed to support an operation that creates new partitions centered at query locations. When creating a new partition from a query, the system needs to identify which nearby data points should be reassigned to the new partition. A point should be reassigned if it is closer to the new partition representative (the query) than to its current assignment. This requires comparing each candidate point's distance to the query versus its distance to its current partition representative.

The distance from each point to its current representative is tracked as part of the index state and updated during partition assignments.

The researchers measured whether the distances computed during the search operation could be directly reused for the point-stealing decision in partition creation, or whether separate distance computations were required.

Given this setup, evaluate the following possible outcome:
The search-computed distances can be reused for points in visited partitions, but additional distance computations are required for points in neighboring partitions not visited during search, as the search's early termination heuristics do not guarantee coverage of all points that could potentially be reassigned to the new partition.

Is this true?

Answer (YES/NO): NO